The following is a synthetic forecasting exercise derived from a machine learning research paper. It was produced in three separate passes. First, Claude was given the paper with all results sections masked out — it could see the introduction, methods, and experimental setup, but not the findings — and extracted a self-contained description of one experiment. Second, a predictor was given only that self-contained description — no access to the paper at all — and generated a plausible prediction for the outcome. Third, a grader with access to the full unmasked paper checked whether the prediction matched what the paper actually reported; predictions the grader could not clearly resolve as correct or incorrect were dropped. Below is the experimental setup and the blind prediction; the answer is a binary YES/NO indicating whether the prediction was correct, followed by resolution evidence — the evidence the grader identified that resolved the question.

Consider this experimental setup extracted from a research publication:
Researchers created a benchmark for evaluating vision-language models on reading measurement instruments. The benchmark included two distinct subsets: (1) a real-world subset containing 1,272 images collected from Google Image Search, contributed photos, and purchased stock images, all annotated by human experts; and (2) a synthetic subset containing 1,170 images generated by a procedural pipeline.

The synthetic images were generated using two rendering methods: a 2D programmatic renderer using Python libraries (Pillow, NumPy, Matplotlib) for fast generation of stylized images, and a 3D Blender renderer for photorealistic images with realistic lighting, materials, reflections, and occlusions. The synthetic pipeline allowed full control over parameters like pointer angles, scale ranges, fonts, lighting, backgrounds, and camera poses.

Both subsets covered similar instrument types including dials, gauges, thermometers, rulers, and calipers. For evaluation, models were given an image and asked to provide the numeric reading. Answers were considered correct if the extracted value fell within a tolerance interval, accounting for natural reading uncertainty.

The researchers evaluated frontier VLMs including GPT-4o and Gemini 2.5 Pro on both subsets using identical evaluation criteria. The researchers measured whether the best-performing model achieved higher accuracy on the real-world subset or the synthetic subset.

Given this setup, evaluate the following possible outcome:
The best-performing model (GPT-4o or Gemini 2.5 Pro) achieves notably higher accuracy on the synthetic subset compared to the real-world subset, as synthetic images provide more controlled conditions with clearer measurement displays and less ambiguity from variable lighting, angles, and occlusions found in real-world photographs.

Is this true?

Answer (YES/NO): NO